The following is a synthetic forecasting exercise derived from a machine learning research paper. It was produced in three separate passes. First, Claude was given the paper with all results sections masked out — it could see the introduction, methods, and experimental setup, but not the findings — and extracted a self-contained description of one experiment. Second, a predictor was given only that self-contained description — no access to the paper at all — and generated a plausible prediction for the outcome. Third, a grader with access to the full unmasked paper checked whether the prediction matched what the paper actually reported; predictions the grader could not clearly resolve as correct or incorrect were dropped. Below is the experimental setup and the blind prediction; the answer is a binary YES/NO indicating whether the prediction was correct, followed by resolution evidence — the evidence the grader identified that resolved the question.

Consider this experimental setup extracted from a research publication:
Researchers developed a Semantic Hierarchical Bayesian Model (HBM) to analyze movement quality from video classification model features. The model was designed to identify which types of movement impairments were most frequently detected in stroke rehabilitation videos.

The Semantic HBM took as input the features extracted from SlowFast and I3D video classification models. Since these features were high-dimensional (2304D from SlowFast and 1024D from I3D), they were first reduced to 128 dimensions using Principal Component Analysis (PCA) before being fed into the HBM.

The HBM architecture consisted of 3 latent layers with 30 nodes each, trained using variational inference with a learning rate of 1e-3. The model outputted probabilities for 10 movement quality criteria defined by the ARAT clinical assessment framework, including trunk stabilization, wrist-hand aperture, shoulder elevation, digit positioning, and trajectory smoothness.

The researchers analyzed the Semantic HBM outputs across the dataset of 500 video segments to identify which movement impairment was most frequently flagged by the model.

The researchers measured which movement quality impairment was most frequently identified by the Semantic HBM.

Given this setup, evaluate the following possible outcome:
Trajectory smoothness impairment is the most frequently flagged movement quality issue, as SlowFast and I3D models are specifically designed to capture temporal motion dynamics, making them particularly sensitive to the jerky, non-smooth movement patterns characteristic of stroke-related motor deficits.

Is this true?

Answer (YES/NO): YES